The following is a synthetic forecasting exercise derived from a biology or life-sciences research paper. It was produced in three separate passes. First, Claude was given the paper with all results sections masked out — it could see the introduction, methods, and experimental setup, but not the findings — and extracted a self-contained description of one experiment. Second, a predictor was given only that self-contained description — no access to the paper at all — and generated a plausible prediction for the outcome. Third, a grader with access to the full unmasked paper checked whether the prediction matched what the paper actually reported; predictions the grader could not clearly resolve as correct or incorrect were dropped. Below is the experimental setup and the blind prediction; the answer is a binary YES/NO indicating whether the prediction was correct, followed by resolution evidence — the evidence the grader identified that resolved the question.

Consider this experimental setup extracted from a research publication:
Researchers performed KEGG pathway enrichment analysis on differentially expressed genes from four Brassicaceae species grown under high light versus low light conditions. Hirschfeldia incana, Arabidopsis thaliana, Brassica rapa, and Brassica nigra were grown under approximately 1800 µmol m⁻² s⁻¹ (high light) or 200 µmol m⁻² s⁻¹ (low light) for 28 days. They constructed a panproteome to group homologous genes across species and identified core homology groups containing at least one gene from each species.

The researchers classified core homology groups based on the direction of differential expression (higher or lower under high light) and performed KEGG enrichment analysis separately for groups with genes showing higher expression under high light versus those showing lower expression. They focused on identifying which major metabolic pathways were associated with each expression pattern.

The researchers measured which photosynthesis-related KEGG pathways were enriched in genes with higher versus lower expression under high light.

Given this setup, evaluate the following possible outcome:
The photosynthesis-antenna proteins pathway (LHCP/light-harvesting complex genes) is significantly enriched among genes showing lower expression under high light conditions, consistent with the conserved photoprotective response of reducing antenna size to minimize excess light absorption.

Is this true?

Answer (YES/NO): YES